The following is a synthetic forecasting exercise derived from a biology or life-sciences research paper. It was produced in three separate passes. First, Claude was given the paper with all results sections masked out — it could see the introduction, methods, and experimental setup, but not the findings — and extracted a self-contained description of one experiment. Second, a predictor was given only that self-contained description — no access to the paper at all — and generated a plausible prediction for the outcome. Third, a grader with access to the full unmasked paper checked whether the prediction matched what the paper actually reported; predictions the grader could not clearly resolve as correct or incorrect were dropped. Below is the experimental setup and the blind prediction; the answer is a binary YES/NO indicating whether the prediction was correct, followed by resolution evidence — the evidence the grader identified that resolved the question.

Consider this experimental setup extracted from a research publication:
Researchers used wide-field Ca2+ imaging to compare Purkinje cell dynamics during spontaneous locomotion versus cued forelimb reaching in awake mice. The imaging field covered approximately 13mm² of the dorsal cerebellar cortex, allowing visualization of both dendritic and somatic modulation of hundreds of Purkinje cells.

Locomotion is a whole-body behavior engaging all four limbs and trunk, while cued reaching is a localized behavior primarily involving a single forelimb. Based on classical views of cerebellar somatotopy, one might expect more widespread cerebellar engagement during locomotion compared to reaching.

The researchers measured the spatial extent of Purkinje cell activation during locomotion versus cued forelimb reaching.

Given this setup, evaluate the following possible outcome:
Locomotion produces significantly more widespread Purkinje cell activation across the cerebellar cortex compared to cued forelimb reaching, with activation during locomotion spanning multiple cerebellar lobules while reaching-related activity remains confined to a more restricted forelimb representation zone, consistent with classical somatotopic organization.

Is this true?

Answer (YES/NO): NO